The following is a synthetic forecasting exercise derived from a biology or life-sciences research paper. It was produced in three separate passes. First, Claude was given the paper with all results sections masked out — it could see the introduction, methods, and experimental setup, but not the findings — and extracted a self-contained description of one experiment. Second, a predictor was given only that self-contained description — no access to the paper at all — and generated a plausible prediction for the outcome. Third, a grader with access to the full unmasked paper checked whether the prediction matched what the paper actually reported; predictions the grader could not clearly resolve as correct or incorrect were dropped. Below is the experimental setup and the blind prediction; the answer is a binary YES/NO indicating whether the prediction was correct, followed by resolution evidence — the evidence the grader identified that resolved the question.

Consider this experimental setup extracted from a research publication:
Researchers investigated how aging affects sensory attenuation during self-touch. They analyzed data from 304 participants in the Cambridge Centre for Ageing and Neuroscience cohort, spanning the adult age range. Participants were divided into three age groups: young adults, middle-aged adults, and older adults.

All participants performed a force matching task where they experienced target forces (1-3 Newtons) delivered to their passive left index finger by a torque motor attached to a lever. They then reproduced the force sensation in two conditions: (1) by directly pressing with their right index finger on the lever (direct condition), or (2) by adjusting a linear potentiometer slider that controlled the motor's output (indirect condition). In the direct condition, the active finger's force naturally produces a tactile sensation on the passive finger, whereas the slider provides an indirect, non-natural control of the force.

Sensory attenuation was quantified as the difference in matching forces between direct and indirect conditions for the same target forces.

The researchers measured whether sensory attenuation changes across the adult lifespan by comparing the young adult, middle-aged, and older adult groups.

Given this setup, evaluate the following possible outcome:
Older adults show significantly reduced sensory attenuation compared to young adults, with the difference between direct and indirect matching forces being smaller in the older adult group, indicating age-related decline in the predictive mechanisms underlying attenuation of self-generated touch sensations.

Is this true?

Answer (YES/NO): NO